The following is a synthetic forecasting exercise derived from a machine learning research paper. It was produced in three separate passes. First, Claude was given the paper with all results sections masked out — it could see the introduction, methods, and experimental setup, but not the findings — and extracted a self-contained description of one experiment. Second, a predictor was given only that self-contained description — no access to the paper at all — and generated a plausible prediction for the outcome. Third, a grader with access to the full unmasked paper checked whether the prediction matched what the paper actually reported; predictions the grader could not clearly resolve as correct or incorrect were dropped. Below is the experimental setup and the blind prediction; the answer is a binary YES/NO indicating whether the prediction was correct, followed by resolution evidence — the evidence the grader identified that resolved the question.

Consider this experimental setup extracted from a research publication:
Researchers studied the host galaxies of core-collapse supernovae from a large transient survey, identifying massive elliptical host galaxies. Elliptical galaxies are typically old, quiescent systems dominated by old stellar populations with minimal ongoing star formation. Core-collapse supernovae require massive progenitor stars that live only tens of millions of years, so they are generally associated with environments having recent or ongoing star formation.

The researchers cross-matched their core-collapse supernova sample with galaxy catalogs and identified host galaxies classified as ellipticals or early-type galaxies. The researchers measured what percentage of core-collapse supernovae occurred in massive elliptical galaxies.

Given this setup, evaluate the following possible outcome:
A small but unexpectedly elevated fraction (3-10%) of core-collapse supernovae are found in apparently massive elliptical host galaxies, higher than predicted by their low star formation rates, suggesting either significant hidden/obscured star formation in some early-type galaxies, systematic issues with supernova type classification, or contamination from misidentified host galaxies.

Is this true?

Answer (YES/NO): NO